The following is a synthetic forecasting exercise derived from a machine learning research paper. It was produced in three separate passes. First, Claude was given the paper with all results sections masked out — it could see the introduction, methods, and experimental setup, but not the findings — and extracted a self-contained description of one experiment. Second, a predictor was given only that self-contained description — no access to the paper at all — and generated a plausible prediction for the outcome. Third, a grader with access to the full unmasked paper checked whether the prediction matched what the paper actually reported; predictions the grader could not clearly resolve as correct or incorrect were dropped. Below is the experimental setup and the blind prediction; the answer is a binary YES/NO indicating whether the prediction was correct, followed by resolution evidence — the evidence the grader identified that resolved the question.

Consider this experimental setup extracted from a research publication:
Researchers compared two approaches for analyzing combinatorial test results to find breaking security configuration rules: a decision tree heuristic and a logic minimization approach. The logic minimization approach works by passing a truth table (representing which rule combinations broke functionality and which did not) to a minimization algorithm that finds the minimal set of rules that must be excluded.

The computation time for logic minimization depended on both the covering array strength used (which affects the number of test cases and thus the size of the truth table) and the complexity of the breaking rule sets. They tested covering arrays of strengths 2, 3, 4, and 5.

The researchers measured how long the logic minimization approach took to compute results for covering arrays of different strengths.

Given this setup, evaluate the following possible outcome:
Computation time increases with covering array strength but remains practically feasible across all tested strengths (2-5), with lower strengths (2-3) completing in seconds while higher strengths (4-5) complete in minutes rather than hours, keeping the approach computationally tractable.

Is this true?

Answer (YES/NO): NO